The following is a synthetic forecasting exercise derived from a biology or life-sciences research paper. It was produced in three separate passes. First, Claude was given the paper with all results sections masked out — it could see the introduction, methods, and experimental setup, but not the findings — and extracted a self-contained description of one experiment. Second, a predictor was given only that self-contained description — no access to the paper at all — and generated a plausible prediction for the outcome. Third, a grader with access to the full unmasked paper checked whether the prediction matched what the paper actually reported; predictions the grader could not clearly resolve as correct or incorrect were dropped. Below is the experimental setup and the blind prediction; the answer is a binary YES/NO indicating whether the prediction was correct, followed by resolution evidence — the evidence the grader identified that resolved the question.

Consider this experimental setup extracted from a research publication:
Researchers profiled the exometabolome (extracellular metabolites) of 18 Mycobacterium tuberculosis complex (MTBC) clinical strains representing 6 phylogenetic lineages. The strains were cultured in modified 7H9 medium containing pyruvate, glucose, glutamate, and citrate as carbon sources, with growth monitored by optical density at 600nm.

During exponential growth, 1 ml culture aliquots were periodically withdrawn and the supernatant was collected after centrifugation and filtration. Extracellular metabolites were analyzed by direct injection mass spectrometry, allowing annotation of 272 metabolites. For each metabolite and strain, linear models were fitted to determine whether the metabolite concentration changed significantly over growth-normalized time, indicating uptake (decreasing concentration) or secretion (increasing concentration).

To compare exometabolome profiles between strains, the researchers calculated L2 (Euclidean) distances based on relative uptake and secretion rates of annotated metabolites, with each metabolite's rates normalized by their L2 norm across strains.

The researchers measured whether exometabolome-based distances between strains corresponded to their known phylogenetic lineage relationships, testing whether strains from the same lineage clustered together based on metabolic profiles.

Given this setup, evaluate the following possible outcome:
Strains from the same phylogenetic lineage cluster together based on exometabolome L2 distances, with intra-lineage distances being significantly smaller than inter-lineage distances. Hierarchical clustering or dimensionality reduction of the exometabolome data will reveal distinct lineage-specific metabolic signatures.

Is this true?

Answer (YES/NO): NO